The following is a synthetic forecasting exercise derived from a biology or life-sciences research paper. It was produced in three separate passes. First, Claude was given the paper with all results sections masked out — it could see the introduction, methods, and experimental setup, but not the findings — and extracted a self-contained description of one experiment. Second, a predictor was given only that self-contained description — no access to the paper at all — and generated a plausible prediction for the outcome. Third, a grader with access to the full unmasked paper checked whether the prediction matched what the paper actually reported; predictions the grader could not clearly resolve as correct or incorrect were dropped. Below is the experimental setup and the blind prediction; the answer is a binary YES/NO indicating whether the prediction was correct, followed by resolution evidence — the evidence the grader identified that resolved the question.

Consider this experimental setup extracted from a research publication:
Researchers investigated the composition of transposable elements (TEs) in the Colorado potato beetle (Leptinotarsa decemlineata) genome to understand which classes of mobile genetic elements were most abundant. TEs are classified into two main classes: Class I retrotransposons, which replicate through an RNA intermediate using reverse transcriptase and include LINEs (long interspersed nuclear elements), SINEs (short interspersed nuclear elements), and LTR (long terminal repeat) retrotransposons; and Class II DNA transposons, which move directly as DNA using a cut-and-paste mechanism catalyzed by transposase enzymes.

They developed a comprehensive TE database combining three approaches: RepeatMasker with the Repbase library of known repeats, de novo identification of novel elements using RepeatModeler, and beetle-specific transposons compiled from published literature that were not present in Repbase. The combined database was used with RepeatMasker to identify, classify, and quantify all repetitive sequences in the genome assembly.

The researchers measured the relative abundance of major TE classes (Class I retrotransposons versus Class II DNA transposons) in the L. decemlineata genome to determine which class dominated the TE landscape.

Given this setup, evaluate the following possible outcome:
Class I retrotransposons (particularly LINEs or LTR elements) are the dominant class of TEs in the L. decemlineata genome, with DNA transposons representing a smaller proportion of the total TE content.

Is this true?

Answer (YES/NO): YES